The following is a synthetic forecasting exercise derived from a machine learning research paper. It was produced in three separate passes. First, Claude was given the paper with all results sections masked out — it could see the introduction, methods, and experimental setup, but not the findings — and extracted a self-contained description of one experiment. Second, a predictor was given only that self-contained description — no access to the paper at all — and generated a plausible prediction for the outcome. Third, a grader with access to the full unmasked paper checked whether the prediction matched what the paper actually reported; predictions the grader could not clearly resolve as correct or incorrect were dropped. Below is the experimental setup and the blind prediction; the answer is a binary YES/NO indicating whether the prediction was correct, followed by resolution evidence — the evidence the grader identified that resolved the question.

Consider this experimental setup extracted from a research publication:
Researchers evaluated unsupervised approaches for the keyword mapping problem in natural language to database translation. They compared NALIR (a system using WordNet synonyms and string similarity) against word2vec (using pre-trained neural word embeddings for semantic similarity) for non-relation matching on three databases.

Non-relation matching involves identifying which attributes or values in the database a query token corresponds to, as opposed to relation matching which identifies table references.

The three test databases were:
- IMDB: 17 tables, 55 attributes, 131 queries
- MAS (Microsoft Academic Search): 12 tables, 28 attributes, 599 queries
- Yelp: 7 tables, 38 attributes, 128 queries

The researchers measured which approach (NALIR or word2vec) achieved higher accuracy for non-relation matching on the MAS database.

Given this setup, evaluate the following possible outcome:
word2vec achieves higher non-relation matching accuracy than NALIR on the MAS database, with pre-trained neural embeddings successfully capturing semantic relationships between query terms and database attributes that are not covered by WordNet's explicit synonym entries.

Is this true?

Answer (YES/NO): NO